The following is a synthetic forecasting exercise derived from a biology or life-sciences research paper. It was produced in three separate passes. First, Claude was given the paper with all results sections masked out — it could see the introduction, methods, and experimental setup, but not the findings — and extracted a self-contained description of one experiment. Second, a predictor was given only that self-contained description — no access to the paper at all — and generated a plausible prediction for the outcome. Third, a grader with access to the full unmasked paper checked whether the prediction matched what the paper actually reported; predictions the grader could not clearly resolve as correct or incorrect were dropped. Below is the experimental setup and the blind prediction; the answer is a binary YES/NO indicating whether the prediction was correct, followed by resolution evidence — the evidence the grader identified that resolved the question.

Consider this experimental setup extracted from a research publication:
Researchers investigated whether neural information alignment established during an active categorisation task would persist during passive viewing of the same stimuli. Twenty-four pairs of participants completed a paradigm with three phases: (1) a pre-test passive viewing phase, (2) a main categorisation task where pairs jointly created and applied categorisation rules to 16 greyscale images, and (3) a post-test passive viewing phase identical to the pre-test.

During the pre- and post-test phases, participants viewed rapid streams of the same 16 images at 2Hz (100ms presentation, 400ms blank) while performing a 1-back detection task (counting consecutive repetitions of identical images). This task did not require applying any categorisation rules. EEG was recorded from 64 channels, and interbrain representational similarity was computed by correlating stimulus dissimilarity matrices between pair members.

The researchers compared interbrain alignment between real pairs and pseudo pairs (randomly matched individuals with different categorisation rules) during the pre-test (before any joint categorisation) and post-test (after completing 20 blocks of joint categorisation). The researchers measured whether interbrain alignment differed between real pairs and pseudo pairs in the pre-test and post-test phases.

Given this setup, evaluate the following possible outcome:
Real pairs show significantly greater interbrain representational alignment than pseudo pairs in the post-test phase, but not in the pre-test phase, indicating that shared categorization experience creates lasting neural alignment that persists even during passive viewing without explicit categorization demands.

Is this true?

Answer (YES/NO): NO